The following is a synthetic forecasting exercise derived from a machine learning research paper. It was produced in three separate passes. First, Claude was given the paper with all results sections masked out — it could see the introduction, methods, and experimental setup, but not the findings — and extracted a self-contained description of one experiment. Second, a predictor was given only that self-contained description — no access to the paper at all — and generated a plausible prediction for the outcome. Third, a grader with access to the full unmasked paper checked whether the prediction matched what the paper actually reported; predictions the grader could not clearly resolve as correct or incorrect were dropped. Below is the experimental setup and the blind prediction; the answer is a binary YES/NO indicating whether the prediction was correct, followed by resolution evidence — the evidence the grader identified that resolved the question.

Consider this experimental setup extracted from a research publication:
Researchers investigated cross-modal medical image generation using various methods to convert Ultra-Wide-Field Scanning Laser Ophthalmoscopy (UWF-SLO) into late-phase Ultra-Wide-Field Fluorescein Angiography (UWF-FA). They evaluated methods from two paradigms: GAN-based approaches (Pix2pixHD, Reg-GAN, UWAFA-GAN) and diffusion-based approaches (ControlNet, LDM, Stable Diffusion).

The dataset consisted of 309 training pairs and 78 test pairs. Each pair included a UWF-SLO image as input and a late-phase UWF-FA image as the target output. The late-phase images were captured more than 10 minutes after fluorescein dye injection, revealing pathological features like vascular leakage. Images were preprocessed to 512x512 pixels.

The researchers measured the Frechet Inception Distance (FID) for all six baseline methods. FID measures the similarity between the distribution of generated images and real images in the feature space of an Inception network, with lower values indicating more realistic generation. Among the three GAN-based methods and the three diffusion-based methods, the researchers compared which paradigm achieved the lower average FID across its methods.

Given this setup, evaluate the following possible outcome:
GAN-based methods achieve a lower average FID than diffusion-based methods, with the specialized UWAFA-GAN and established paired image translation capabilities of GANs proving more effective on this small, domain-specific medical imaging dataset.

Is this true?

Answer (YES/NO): YES